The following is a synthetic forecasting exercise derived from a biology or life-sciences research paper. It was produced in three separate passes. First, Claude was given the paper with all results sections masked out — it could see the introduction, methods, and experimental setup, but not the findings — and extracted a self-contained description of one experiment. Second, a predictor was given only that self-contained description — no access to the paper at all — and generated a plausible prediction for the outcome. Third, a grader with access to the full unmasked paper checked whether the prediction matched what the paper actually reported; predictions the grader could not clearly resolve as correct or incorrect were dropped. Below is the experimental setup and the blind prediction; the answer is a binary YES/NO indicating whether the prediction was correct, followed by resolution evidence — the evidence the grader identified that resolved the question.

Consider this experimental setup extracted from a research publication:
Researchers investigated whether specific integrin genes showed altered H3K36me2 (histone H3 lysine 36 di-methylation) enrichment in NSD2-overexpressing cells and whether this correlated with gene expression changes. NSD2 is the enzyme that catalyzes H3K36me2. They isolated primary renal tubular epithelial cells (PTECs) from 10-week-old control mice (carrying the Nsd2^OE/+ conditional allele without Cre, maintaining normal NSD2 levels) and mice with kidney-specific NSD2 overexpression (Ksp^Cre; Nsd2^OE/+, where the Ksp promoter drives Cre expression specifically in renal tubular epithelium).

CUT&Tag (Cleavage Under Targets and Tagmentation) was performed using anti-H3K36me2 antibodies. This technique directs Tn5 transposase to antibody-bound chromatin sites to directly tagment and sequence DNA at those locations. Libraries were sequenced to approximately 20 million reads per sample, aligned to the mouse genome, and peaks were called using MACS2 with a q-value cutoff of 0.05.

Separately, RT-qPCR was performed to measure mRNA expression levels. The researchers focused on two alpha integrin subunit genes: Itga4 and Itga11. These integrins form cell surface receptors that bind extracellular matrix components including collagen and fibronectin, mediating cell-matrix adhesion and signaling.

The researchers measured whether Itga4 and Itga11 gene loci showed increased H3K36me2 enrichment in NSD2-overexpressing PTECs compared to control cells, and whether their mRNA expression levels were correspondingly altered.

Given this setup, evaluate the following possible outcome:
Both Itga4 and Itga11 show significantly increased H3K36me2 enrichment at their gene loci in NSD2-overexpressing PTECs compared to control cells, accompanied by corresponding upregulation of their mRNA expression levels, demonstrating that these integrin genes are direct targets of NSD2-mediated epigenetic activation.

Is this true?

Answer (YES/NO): YES